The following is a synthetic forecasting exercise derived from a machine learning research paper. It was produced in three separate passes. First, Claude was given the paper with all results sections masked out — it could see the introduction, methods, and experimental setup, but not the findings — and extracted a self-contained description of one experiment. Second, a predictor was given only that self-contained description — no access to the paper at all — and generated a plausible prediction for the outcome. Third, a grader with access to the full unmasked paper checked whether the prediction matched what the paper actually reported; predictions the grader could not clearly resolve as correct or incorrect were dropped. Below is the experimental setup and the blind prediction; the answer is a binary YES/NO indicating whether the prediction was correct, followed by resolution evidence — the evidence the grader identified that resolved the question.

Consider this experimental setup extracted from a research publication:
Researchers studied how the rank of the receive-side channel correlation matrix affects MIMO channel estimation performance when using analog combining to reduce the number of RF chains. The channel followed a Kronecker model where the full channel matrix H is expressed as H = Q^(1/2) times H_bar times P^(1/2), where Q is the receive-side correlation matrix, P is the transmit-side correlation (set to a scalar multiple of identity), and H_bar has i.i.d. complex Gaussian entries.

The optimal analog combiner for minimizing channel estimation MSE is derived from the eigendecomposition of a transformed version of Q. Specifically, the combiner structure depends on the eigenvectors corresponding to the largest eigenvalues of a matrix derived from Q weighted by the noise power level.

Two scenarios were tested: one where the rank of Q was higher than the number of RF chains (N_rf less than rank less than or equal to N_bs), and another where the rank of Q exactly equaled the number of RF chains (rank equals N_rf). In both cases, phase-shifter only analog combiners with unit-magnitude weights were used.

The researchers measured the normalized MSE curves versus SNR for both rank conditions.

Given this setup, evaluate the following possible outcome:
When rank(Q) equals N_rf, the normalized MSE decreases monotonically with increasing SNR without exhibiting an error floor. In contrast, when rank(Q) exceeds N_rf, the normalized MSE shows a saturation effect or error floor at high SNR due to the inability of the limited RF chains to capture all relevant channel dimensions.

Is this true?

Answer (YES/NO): YES